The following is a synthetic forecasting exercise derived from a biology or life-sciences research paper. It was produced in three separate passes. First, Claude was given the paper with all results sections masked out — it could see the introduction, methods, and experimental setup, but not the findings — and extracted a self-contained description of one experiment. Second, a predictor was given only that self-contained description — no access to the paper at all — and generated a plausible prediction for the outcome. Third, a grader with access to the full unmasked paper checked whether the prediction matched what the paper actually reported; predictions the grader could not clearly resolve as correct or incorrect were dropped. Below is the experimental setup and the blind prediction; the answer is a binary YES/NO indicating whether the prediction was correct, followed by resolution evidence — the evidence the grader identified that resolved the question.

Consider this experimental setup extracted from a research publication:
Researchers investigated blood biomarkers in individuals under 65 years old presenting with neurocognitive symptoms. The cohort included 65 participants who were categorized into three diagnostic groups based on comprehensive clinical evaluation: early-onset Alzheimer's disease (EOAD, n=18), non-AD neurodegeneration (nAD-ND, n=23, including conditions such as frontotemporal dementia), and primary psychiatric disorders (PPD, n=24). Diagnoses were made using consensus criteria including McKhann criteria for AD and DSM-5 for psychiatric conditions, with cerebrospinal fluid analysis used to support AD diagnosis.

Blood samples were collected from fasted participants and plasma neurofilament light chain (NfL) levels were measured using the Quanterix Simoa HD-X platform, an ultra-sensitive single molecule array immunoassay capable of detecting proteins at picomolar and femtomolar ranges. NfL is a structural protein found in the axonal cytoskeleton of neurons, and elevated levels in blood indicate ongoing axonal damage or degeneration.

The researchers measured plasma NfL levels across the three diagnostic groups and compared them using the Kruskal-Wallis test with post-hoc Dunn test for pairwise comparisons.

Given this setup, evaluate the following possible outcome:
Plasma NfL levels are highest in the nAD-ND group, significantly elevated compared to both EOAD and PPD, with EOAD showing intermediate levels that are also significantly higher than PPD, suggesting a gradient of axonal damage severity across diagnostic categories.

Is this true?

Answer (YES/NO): NO